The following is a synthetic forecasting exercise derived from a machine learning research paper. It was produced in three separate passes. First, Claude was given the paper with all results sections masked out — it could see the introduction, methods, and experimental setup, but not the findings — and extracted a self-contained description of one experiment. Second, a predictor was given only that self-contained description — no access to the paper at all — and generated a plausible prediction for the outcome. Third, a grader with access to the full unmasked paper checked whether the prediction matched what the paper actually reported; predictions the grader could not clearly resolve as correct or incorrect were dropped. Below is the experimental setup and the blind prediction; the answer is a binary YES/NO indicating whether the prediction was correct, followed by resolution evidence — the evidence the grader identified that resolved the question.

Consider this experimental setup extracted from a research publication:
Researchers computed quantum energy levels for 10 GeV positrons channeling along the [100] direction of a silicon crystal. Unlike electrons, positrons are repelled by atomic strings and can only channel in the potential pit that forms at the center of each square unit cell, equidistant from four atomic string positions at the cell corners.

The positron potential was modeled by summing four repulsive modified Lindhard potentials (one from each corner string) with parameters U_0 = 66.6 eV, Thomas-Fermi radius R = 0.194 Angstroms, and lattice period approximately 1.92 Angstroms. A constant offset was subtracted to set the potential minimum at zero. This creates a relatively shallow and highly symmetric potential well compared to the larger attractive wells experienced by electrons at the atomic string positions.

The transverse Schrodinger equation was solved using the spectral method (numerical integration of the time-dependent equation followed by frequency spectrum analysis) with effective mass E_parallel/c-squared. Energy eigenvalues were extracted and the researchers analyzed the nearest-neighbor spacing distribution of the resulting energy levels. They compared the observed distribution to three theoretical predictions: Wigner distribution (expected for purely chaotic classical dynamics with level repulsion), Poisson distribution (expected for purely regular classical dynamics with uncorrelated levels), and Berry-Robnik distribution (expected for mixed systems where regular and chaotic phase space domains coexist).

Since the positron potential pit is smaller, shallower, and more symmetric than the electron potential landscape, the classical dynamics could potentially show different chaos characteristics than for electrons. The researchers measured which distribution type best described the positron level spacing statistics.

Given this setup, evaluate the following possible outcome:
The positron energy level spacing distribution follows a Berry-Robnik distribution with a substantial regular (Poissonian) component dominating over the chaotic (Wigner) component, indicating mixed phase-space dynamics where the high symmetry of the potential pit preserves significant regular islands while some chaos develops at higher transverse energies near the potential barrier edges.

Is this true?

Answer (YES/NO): NO